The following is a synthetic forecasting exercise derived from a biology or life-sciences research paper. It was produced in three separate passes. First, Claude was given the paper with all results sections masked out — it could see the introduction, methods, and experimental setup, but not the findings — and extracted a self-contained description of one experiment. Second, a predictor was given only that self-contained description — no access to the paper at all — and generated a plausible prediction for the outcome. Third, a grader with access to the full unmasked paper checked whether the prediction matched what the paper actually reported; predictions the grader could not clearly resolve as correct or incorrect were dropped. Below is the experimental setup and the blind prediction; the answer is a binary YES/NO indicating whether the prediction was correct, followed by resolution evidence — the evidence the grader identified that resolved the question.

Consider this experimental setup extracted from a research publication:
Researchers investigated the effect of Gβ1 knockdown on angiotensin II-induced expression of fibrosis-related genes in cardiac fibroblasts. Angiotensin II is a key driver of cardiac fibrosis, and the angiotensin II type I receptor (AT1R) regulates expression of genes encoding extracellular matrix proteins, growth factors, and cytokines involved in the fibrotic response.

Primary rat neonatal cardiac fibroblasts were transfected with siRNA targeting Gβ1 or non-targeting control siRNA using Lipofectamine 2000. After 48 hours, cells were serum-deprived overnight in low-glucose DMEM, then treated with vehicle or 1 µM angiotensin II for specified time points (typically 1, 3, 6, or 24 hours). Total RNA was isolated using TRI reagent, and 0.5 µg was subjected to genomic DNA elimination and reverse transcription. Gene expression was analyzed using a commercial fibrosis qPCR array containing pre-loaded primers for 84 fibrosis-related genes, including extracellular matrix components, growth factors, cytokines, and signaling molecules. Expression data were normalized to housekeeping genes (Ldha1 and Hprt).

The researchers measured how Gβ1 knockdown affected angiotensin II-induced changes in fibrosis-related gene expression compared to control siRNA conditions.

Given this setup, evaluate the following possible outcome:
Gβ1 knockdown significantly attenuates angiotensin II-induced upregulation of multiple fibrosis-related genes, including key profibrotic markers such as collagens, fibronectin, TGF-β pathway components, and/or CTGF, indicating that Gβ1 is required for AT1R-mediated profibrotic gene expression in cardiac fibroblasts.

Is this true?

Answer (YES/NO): NO